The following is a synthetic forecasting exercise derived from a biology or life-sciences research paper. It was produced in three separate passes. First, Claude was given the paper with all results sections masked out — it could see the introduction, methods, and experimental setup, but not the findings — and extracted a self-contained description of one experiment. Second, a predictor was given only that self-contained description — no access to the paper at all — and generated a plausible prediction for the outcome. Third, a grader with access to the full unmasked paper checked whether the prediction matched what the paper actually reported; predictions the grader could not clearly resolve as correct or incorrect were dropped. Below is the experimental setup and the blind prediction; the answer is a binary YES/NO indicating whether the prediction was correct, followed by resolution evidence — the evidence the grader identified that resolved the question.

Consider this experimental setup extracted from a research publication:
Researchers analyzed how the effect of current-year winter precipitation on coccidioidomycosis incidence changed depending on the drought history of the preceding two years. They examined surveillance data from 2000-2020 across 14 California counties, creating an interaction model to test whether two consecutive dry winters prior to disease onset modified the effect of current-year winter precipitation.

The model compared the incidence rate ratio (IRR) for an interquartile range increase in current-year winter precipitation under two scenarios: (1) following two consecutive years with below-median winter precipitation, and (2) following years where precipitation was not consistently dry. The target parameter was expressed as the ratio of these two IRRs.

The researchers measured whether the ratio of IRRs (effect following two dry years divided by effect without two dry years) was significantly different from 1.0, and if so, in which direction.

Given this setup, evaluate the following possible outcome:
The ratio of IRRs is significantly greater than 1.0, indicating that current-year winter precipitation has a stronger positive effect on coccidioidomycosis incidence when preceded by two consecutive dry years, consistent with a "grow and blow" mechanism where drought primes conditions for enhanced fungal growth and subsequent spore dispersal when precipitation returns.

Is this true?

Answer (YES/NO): YES